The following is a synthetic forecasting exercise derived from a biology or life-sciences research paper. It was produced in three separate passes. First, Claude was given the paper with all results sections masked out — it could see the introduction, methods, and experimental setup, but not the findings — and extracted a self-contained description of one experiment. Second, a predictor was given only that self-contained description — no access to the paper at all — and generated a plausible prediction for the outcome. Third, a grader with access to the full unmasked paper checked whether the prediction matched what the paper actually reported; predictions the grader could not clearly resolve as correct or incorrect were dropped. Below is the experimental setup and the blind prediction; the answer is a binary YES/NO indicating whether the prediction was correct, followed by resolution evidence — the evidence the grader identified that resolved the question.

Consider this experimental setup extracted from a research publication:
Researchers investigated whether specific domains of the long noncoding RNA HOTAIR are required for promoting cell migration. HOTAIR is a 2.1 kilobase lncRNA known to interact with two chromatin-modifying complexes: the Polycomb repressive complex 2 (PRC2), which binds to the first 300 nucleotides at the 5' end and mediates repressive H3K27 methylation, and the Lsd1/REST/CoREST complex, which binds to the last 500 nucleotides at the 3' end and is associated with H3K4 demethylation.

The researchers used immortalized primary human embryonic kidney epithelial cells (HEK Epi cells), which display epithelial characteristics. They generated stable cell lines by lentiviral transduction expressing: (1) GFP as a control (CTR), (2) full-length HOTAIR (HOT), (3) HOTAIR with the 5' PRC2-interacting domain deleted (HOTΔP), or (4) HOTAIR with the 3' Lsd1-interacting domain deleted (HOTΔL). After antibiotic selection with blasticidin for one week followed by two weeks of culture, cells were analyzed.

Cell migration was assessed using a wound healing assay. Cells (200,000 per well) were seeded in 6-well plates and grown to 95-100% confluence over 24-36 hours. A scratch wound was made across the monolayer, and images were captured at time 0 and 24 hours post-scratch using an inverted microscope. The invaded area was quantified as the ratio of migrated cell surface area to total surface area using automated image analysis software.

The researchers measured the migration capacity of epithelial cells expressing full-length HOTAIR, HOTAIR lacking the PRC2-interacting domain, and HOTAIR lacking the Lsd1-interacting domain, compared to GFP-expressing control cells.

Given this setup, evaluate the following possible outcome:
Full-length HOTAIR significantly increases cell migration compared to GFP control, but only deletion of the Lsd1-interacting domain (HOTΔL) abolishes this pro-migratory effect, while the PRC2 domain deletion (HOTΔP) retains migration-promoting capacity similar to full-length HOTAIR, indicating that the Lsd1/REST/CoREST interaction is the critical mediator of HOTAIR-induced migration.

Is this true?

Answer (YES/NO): YES